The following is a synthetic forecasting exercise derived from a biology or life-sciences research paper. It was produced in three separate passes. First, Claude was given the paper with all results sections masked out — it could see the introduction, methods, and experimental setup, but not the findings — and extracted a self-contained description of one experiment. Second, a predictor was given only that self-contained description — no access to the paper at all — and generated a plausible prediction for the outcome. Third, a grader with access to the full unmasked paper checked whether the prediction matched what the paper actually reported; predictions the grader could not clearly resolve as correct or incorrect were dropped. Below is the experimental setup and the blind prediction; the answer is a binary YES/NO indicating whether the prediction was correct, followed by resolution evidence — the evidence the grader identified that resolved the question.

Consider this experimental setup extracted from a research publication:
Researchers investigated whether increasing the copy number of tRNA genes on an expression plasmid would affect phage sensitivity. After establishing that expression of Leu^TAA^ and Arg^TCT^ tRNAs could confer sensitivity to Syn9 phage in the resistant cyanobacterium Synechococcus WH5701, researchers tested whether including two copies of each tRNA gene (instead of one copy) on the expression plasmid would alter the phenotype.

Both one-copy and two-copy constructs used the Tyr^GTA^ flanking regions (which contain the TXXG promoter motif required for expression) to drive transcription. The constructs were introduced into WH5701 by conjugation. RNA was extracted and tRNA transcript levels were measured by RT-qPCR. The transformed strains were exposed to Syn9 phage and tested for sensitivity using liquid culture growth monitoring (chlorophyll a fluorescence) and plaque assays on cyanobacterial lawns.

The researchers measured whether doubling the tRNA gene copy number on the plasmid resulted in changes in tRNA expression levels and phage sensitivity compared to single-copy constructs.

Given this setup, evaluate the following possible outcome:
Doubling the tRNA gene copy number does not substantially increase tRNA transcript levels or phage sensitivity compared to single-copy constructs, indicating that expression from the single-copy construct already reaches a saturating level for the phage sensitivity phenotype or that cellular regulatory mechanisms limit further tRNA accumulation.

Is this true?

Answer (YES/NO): NO